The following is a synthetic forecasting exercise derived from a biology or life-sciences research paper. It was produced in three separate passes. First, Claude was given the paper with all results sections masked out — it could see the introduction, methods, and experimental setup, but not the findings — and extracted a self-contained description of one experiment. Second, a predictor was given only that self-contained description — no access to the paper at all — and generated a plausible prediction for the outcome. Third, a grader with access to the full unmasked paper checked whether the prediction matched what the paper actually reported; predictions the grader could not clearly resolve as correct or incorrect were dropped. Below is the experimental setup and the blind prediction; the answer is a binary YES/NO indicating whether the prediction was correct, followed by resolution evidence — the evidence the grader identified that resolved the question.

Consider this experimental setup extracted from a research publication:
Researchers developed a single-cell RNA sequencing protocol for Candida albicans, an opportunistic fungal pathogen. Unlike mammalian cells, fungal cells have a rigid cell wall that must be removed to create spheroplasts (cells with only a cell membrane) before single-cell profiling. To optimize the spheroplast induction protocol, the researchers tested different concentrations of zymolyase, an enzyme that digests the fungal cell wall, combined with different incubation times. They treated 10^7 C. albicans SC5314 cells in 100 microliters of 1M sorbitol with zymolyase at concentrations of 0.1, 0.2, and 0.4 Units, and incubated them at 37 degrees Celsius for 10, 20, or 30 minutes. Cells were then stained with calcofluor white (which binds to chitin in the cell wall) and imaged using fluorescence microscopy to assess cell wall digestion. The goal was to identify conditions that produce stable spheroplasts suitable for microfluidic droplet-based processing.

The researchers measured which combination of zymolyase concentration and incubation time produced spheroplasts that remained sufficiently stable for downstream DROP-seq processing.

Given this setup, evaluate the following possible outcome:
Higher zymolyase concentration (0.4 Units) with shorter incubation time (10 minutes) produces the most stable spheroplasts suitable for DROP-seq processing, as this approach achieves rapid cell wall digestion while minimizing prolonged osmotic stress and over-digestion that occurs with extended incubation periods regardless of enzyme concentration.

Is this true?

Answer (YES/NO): NO